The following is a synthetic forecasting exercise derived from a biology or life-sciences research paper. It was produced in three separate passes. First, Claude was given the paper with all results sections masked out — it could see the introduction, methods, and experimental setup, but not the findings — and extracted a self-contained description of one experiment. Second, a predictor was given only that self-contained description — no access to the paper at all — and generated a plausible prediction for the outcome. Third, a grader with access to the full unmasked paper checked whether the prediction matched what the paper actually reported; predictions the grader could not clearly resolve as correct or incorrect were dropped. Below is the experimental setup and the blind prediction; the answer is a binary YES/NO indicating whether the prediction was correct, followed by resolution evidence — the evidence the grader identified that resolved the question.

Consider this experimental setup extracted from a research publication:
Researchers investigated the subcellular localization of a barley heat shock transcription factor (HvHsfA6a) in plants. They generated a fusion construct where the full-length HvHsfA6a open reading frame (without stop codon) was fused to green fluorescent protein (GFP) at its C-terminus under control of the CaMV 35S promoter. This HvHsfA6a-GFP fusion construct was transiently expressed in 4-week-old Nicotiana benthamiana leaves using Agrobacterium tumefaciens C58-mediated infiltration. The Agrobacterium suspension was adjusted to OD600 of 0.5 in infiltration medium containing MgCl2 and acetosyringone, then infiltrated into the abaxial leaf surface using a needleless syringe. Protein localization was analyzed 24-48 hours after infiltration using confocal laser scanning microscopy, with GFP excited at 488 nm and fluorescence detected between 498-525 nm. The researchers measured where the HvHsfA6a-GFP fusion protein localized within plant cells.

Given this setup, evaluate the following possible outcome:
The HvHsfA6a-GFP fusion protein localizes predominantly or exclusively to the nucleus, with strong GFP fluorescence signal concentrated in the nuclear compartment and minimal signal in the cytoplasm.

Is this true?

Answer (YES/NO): YES